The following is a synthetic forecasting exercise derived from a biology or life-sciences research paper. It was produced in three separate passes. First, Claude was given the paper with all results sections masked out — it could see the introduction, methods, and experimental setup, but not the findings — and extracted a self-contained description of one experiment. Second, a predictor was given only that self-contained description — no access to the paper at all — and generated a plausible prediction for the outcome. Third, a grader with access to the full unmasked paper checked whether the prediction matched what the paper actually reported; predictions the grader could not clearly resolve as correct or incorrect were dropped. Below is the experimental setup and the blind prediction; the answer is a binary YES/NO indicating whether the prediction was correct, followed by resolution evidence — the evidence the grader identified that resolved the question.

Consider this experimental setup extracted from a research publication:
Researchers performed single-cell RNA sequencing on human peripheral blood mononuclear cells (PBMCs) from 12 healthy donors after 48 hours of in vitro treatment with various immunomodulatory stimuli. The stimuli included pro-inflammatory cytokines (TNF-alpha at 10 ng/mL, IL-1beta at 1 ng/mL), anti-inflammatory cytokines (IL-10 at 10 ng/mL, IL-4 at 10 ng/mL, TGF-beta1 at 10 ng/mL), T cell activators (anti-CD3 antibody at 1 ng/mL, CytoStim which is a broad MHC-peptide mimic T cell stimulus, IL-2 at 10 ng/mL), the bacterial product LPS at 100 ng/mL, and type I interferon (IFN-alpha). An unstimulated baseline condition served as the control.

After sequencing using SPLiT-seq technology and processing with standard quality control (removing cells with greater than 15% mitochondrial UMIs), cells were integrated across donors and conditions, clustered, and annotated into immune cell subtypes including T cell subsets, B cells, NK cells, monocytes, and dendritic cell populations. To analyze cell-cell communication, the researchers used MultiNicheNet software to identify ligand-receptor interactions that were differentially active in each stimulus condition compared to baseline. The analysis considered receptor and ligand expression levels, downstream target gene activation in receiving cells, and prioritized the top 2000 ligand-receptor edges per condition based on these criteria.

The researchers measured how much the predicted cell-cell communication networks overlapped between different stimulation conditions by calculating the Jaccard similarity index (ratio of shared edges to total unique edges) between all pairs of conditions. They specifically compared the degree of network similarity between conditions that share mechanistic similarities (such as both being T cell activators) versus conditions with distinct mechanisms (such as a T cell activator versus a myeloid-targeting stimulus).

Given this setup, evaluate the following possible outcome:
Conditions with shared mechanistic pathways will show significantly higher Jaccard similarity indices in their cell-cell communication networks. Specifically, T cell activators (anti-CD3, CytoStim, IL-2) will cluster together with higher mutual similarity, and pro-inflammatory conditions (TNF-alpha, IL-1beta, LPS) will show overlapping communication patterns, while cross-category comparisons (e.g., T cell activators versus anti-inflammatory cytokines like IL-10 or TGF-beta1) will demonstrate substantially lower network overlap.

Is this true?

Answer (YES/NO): NO